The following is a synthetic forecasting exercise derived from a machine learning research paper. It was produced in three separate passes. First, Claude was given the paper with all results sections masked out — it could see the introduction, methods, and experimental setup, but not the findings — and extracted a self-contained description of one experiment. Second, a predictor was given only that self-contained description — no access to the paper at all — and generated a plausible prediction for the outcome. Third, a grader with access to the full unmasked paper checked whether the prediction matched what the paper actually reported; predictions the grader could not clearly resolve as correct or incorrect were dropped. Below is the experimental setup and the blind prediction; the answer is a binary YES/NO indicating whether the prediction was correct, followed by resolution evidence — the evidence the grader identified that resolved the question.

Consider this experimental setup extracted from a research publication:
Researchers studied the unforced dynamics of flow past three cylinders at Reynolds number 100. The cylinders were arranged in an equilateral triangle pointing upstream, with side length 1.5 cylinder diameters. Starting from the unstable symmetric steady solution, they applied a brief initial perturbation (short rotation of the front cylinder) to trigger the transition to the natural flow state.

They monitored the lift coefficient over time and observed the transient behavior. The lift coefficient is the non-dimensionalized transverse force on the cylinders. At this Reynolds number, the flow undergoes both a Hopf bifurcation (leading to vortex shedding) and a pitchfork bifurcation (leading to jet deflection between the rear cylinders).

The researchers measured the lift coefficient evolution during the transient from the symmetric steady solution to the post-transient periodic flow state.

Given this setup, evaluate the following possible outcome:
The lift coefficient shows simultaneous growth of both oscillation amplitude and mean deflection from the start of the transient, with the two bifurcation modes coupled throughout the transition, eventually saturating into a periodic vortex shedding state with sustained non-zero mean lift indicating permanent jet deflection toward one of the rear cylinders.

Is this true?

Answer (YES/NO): NO